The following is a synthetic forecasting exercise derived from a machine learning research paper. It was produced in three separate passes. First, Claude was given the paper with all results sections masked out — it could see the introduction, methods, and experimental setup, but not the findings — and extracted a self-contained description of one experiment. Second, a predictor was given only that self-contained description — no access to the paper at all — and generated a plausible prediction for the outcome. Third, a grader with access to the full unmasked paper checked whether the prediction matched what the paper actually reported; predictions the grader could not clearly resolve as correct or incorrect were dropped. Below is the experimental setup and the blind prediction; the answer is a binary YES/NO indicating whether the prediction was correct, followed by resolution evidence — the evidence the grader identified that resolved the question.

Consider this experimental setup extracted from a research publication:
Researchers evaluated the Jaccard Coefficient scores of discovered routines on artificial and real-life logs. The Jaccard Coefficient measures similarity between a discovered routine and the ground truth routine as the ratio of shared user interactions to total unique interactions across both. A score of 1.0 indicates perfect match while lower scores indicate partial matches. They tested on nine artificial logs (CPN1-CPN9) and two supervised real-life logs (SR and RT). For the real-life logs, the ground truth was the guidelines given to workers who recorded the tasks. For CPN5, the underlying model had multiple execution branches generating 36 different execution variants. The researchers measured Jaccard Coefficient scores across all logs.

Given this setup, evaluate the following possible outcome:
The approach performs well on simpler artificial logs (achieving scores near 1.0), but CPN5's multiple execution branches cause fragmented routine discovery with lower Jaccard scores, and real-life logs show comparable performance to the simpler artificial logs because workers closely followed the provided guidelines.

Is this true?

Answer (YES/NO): YES